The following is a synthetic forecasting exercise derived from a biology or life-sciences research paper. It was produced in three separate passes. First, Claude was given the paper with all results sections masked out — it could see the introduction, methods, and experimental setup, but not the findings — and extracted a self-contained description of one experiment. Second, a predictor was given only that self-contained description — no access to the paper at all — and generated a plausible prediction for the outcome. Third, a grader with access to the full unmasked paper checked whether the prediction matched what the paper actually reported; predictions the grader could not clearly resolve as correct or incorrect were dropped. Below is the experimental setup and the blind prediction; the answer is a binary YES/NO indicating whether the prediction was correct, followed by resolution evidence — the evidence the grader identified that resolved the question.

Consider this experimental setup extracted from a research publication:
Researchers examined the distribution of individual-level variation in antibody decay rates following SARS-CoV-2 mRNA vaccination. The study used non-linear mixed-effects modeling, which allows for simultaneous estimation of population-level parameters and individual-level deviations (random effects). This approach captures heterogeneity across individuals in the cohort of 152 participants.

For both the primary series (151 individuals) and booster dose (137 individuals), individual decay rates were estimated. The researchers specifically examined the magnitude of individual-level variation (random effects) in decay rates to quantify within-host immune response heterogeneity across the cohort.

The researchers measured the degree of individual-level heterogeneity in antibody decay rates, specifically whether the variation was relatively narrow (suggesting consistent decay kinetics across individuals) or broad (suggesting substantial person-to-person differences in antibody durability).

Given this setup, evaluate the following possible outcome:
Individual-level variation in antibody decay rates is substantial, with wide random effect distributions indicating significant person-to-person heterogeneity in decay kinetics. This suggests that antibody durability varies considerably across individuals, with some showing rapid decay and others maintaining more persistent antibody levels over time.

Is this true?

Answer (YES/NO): NO